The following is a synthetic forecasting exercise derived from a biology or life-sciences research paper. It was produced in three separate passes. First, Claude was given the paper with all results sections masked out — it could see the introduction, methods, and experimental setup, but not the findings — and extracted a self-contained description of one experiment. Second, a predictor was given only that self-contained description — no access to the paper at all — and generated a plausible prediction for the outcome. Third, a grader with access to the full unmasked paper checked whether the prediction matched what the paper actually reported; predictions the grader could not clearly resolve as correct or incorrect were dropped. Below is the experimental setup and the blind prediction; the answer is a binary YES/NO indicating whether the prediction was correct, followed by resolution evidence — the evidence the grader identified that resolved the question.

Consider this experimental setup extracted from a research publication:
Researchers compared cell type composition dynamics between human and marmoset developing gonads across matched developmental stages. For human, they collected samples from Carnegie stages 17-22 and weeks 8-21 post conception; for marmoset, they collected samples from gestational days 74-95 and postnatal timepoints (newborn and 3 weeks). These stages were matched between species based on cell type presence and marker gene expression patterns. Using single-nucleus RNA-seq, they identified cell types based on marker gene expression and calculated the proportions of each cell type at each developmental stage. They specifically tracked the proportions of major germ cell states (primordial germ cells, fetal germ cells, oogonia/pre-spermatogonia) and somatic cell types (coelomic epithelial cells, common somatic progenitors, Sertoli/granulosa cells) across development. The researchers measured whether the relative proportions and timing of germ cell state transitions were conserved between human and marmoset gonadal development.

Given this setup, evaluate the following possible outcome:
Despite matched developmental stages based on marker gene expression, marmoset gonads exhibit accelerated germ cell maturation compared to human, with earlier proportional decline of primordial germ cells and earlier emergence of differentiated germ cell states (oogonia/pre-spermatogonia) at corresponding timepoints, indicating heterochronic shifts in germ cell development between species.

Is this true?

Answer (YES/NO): NO